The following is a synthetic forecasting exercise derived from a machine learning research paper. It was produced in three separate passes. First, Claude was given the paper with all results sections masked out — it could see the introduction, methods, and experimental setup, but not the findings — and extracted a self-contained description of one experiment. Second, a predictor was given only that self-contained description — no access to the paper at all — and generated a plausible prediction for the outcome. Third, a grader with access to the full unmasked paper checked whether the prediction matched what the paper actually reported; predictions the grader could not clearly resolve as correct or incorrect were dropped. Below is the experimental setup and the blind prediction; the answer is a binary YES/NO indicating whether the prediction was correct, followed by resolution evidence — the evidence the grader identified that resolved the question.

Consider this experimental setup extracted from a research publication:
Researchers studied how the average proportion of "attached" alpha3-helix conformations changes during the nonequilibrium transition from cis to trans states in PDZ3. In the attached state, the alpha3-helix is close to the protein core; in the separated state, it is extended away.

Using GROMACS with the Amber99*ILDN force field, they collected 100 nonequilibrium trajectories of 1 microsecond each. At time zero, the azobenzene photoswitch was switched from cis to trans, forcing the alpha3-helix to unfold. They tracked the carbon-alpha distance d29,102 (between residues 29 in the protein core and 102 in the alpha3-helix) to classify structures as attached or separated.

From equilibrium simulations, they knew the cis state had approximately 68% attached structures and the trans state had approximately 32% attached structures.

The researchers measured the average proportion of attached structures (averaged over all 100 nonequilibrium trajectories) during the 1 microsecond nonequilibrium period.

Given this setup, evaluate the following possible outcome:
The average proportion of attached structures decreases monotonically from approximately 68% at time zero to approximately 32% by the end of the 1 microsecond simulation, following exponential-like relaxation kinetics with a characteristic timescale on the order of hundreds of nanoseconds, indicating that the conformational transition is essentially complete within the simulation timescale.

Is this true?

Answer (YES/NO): NO